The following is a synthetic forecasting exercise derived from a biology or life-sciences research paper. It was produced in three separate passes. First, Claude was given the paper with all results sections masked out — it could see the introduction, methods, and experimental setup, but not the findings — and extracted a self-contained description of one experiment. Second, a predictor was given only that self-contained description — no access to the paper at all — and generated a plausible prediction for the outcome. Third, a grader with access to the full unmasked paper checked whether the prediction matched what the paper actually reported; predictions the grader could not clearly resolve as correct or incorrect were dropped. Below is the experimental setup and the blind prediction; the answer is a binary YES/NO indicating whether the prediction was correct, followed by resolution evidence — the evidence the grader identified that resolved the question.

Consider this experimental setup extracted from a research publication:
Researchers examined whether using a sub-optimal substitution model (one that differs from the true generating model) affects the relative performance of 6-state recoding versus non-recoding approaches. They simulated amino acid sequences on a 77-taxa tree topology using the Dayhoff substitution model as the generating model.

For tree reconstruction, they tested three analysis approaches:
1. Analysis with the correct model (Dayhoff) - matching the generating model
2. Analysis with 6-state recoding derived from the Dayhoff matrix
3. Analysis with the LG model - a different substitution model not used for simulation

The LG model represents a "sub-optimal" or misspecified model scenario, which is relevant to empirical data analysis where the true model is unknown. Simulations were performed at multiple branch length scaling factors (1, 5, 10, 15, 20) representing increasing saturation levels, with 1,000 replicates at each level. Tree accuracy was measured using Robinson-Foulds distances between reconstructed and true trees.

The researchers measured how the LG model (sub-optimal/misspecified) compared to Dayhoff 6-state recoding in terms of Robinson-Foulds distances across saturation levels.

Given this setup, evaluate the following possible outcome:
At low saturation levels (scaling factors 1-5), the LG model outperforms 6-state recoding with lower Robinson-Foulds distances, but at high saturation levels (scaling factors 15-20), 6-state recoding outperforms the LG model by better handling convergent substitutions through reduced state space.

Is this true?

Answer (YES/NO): NO